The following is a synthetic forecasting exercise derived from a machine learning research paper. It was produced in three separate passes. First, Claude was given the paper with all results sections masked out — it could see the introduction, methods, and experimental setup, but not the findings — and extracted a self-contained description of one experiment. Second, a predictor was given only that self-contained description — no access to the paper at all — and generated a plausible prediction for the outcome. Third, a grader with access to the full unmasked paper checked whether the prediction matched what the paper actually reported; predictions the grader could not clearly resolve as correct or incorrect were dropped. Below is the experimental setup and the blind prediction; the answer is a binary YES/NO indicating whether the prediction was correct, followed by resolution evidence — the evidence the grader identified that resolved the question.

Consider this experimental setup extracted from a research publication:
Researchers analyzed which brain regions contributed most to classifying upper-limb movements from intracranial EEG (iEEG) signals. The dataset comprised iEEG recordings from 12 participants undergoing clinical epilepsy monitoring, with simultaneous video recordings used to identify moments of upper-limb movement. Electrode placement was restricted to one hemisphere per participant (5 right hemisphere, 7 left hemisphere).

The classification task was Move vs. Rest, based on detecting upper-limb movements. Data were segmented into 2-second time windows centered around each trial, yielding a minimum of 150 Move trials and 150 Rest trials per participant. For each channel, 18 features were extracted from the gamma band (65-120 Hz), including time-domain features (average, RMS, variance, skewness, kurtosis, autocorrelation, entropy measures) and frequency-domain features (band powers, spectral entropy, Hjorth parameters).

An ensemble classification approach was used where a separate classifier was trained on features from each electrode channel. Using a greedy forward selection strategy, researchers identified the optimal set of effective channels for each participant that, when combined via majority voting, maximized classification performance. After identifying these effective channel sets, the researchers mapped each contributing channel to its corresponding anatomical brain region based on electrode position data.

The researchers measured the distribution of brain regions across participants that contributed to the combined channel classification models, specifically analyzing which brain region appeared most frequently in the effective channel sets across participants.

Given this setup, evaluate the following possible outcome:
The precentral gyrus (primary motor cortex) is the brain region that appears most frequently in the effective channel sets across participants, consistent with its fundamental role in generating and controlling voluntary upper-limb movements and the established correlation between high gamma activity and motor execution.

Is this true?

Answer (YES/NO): YES